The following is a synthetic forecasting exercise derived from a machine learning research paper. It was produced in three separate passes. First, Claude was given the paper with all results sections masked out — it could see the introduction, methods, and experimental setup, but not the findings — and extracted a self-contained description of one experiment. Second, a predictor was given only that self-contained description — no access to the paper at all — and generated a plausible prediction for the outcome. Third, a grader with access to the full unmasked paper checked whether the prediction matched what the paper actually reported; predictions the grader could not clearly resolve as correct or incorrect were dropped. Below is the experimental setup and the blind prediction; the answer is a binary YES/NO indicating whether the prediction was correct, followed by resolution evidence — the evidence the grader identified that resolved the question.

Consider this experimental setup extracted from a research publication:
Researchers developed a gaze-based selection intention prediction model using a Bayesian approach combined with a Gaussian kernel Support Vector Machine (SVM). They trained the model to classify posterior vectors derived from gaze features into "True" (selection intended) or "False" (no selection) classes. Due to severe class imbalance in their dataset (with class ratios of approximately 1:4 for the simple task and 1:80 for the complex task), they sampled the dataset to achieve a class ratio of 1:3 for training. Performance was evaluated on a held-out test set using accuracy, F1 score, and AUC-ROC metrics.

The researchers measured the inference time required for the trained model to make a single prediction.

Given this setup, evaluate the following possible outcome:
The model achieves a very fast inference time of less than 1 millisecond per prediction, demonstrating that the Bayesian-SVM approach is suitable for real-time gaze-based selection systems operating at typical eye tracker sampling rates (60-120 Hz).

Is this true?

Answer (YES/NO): YES